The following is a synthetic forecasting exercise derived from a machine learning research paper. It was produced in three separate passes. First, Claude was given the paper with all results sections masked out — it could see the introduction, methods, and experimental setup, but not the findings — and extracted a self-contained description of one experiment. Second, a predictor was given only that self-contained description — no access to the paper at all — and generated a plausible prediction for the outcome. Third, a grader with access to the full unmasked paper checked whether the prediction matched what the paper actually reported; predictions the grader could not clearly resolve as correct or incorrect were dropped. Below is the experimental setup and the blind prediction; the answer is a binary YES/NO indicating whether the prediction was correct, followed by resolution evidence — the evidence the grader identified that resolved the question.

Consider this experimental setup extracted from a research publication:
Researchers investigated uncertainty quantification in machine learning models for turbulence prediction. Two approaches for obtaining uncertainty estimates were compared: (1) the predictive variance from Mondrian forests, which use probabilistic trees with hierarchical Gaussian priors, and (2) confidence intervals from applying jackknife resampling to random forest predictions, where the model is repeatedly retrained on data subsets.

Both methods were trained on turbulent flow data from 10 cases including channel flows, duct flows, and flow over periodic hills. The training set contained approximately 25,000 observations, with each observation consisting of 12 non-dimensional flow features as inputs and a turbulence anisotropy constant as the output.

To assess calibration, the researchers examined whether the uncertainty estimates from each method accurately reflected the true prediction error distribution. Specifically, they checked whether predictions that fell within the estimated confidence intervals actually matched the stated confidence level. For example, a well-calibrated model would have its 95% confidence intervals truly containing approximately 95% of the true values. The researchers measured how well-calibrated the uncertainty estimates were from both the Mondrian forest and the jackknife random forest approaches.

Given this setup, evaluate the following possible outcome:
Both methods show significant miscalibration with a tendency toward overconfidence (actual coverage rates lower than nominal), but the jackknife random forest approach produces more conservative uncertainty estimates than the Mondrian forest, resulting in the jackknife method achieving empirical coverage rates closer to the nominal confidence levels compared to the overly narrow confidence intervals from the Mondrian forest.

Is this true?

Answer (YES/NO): NO